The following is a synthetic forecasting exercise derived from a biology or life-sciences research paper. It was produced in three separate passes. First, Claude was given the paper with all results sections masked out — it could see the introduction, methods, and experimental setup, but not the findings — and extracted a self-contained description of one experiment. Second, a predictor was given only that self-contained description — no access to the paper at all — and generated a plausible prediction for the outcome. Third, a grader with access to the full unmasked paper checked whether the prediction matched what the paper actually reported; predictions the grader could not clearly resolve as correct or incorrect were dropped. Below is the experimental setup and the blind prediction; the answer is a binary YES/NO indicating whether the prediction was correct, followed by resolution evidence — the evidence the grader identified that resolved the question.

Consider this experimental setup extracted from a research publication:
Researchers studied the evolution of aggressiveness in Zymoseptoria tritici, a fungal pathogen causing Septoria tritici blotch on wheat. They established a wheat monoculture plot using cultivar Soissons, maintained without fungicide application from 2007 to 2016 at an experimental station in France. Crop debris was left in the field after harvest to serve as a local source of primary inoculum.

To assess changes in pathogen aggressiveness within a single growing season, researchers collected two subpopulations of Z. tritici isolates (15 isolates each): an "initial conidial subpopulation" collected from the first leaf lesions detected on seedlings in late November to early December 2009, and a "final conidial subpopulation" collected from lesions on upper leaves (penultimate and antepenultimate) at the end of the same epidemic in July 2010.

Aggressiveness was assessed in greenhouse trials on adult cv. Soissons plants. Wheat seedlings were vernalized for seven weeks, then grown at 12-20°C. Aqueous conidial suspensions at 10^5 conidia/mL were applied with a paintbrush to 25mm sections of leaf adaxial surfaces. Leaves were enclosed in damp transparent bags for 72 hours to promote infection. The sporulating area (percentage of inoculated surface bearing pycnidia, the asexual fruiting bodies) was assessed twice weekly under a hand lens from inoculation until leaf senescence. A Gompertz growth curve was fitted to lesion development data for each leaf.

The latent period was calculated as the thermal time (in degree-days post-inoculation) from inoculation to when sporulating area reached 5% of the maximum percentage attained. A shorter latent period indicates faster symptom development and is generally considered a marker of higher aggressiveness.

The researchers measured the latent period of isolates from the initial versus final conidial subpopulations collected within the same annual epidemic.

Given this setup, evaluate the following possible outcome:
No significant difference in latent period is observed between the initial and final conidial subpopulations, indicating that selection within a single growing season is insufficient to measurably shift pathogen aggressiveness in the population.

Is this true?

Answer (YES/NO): NO